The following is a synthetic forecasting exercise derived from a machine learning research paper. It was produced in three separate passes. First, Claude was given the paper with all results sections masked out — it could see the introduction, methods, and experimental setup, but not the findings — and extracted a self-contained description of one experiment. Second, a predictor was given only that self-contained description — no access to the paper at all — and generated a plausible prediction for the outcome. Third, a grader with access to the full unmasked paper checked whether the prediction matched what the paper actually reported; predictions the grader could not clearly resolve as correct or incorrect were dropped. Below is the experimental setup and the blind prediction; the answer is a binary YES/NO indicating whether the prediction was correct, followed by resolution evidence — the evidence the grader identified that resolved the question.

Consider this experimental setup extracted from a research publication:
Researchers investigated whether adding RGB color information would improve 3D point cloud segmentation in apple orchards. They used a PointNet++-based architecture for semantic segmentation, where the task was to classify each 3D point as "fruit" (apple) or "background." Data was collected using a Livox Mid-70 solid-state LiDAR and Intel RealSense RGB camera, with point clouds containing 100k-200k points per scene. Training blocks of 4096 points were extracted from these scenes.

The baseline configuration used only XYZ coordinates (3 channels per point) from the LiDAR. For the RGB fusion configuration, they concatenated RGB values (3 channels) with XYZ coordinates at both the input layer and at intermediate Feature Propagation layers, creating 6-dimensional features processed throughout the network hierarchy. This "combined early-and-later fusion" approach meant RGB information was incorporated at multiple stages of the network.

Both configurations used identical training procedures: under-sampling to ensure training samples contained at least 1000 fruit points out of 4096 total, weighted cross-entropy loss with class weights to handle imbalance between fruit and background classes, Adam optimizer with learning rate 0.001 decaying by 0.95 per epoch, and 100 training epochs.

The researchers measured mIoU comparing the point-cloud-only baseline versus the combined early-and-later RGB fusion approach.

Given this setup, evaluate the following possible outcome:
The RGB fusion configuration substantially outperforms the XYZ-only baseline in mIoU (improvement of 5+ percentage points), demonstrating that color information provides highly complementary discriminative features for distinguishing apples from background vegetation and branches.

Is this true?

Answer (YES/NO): NO